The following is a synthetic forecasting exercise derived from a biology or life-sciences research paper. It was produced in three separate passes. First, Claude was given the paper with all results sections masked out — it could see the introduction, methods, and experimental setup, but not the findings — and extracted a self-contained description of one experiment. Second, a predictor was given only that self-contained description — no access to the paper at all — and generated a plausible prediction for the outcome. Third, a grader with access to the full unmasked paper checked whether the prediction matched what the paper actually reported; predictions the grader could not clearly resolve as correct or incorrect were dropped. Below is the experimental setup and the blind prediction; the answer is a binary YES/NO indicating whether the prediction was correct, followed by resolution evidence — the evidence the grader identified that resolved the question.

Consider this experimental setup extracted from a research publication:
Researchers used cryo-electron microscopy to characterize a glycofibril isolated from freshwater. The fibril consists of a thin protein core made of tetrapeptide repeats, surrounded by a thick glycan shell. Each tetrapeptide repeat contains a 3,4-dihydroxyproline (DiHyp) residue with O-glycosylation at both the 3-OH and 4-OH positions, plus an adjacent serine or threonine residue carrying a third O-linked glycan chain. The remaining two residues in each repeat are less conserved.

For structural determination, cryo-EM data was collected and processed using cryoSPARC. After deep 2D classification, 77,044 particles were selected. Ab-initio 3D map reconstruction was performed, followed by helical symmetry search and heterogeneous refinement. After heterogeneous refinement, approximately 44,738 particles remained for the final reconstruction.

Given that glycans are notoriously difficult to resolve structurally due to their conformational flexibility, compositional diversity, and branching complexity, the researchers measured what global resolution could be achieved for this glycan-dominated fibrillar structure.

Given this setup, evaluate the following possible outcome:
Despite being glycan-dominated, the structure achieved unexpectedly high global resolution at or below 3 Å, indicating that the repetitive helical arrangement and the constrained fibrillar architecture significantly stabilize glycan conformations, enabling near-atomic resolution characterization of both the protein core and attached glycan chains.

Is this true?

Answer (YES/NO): NO